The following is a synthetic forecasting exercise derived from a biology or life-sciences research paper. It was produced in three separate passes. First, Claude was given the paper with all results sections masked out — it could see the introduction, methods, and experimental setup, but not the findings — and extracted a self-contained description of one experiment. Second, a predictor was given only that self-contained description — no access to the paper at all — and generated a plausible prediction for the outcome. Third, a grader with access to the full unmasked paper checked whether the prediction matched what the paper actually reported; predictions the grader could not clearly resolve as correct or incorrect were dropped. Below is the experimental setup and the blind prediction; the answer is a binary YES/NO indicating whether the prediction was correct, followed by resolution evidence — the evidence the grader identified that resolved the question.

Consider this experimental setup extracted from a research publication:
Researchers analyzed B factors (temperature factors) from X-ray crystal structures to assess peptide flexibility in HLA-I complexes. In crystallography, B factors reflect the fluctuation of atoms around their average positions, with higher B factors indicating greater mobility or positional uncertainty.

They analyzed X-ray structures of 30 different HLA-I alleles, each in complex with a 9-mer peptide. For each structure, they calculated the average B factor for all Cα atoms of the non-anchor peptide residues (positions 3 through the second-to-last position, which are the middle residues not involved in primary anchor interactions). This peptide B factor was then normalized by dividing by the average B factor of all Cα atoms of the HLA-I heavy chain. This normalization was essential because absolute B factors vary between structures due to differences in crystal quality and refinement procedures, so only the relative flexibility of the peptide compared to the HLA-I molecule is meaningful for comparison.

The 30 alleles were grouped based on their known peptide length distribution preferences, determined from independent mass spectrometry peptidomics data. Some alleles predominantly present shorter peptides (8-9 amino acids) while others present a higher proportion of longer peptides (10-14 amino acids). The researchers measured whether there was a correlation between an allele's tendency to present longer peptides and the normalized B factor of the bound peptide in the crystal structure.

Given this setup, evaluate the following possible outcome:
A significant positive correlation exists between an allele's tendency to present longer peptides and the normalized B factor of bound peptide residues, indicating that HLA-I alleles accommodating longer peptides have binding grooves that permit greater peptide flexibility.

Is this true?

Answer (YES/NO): YES